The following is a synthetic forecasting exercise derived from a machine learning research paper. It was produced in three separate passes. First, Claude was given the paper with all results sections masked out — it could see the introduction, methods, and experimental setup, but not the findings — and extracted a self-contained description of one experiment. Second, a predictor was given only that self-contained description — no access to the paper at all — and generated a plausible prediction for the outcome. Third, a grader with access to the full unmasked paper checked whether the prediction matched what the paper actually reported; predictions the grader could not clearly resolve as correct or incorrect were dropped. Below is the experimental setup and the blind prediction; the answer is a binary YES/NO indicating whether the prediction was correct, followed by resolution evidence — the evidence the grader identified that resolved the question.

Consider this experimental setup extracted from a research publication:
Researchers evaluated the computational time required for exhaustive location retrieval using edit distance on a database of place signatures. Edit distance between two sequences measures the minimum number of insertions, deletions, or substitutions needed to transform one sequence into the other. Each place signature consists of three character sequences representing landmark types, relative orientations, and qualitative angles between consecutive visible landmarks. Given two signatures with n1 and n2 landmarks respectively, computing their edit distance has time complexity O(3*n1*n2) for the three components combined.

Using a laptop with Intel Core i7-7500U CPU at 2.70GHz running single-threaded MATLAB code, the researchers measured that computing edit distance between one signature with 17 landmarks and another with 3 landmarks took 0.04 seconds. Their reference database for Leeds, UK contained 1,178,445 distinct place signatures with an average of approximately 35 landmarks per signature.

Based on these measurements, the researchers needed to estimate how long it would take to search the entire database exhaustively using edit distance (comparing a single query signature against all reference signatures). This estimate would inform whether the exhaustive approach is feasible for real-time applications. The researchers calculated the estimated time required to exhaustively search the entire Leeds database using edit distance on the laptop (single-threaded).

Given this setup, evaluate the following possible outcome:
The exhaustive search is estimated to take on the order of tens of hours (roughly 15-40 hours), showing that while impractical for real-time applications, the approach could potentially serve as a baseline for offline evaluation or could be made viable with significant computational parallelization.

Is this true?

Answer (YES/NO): NO